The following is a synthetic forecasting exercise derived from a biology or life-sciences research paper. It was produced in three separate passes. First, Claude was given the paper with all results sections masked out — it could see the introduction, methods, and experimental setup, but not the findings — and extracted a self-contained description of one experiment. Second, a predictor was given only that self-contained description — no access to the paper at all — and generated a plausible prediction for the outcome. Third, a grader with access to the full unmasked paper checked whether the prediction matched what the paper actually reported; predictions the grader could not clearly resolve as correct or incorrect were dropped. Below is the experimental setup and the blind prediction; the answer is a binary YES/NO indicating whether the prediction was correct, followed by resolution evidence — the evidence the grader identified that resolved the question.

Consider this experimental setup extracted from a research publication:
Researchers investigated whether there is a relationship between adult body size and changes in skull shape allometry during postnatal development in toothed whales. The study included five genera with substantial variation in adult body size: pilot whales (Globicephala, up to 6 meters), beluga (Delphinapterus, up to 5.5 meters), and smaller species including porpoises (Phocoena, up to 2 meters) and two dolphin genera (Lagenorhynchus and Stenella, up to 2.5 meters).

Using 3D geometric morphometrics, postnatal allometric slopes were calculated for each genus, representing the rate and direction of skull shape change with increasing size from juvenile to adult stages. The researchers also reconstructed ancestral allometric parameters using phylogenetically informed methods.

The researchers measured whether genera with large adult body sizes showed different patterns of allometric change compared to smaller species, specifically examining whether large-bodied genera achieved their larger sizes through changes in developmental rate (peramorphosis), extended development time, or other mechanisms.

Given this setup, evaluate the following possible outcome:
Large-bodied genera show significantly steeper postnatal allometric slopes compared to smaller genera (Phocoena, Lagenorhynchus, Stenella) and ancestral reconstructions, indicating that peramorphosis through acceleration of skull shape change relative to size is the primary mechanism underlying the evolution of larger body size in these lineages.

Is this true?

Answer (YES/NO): NO